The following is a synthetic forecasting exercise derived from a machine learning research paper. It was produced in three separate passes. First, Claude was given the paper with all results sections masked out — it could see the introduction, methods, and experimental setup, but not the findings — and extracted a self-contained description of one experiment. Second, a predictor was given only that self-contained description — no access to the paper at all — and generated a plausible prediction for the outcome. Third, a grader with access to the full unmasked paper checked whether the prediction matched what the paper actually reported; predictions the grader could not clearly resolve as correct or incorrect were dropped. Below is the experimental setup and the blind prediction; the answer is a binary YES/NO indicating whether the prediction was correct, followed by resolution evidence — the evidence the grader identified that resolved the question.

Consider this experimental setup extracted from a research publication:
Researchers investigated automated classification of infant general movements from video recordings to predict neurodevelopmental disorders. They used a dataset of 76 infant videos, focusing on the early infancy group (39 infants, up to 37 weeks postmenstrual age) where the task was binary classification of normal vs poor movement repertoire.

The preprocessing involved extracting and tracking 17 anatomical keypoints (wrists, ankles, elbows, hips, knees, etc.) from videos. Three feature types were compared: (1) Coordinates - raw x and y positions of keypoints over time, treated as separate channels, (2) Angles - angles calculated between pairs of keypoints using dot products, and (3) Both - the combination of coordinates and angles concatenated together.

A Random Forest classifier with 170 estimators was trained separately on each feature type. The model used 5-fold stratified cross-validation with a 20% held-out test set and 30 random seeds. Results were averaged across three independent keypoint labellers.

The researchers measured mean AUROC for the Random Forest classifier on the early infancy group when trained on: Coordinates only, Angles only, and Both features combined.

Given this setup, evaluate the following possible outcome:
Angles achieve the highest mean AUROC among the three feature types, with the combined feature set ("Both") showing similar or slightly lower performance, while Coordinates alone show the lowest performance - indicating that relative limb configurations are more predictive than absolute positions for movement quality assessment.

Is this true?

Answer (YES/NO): YES